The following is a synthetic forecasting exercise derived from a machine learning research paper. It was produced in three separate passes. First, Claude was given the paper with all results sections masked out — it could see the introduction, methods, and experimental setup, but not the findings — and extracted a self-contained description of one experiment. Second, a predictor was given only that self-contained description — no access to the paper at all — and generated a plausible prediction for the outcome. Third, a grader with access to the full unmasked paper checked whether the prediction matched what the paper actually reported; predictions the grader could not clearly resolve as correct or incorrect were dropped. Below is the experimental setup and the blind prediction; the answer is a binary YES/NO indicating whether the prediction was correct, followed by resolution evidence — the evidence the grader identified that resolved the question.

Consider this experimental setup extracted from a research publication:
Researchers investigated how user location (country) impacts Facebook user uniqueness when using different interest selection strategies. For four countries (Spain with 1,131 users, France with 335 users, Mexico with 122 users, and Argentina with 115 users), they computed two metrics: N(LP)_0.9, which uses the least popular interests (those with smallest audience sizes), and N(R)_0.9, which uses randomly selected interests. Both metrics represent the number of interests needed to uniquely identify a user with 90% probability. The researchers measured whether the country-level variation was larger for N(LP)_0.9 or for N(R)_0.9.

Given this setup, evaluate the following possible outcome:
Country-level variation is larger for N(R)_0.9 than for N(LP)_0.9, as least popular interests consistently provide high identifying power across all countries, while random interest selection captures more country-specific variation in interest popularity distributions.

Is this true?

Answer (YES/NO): YES